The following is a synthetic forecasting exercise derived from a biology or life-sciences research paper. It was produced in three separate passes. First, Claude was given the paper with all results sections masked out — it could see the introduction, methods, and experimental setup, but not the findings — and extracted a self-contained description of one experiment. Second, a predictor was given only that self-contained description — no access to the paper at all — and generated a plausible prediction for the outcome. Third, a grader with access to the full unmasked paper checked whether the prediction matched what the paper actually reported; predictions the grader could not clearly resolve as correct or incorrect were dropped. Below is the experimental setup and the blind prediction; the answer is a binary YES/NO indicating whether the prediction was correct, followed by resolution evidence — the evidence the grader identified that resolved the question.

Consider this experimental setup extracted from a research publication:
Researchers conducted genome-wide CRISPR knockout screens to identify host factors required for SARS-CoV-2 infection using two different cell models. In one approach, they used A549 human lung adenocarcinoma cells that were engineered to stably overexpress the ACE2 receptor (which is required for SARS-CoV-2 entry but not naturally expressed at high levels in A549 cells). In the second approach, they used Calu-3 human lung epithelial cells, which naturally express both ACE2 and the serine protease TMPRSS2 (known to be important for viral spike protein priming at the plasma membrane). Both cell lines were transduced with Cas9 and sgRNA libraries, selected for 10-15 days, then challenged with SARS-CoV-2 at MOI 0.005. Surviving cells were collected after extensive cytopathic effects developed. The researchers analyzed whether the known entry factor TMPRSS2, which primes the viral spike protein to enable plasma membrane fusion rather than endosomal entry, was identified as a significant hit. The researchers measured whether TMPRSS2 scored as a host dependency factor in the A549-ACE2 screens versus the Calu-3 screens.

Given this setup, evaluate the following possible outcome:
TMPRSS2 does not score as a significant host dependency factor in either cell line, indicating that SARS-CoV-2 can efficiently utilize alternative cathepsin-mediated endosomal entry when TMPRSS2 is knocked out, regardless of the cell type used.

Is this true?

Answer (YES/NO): NO